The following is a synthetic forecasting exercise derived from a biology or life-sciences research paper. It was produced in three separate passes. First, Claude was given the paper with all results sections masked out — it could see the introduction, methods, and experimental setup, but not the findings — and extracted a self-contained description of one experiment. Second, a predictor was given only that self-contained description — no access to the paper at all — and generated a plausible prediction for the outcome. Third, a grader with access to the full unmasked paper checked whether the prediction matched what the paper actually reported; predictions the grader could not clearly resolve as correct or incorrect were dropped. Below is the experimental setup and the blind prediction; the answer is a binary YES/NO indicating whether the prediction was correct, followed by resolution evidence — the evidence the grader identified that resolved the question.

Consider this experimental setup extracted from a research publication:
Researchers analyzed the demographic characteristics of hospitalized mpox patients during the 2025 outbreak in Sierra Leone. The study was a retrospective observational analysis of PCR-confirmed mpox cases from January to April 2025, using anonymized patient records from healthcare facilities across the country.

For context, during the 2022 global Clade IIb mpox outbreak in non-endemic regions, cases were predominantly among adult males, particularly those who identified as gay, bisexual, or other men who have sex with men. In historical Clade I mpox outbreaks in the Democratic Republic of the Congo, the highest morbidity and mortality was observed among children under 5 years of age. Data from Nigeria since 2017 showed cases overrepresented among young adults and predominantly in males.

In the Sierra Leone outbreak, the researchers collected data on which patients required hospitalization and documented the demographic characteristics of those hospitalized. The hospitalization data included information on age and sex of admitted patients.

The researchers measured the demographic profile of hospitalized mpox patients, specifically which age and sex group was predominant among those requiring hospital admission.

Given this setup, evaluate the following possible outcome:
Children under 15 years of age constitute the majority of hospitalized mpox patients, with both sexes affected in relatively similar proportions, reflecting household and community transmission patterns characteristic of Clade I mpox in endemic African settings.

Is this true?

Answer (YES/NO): NO